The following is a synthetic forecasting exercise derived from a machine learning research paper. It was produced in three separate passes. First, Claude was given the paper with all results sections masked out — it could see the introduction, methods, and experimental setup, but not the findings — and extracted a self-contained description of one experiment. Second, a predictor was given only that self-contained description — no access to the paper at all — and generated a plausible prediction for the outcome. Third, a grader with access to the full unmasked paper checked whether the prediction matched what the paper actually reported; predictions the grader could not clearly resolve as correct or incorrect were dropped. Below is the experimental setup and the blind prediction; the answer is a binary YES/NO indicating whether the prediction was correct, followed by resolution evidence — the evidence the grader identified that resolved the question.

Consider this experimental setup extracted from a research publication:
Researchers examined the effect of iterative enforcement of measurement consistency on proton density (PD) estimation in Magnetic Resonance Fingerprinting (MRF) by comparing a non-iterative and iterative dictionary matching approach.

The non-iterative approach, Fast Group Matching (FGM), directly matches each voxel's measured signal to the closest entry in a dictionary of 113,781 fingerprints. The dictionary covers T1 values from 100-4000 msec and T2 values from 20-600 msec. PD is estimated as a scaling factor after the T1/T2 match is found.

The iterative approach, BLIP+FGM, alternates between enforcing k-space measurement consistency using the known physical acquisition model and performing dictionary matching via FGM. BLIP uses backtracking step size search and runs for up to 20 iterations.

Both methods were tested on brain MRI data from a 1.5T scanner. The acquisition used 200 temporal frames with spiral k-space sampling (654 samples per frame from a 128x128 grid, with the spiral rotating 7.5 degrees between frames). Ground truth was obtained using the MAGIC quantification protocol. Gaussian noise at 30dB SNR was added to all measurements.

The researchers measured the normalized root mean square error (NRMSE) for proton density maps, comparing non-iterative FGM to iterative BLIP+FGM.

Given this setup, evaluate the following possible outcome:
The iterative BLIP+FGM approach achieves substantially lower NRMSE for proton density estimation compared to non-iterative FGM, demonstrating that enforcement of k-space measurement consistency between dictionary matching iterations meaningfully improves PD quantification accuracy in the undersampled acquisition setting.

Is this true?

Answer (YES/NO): YES